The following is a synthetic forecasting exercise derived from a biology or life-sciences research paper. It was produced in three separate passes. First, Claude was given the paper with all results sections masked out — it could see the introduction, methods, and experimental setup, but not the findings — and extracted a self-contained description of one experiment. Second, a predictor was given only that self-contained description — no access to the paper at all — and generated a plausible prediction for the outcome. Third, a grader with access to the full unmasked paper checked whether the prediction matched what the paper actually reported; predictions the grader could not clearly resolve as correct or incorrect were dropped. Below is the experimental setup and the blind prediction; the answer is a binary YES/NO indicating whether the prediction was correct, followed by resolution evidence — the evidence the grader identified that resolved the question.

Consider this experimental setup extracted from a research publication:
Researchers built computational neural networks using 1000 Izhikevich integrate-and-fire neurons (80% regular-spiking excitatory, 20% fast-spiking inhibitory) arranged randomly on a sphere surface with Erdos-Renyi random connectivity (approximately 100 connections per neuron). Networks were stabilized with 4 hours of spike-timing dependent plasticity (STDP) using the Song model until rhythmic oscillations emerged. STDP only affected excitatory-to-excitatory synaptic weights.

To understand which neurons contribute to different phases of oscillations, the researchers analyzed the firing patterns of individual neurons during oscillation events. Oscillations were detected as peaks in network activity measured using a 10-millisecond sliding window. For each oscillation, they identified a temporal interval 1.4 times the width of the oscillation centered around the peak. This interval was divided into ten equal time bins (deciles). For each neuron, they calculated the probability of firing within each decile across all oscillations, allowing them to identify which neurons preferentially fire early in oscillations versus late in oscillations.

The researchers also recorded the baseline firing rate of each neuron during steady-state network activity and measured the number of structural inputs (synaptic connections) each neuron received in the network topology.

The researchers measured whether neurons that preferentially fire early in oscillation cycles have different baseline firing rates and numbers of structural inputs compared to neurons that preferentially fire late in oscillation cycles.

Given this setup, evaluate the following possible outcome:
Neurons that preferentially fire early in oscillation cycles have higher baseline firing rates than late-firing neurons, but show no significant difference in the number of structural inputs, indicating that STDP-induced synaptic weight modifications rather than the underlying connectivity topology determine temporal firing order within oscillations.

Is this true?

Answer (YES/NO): NO